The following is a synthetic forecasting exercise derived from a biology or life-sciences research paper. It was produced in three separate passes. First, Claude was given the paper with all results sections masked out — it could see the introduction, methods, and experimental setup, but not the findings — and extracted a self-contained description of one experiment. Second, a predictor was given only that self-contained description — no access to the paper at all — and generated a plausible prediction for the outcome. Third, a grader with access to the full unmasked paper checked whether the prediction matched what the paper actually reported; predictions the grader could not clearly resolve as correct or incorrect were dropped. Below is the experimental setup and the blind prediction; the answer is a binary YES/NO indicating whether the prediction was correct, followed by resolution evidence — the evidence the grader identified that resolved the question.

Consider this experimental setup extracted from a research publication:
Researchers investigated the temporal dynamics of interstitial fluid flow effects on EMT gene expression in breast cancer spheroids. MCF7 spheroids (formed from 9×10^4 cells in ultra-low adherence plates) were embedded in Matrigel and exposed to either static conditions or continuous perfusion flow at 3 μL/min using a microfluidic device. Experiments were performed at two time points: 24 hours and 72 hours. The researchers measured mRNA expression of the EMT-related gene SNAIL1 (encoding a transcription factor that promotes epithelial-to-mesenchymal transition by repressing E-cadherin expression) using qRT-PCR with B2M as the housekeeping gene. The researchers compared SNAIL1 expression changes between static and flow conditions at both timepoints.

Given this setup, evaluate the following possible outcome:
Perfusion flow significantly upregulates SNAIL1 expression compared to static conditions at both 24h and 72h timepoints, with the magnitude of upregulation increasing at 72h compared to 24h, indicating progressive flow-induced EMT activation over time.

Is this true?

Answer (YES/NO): NO